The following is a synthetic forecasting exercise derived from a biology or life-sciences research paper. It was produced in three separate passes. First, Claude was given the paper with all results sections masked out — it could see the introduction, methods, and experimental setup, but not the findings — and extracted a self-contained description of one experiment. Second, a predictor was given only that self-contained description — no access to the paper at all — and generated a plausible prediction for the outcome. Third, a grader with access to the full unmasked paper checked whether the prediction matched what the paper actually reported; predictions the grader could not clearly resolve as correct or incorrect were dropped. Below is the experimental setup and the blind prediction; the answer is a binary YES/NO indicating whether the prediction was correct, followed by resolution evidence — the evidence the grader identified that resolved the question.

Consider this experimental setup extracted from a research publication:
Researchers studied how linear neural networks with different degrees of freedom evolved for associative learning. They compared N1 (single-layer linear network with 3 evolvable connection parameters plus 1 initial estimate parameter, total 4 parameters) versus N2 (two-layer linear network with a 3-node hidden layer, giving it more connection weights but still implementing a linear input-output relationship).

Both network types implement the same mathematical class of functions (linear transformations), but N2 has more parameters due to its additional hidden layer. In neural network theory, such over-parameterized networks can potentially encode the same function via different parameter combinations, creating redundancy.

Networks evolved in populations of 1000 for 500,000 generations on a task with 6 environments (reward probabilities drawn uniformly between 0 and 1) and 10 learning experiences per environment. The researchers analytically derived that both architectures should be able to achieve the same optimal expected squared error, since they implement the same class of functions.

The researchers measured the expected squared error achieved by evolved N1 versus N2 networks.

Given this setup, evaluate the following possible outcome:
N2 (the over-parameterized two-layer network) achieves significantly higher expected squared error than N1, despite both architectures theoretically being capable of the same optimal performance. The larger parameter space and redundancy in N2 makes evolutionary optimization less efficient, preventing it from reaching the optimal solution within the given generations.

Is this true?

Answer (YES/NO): NO